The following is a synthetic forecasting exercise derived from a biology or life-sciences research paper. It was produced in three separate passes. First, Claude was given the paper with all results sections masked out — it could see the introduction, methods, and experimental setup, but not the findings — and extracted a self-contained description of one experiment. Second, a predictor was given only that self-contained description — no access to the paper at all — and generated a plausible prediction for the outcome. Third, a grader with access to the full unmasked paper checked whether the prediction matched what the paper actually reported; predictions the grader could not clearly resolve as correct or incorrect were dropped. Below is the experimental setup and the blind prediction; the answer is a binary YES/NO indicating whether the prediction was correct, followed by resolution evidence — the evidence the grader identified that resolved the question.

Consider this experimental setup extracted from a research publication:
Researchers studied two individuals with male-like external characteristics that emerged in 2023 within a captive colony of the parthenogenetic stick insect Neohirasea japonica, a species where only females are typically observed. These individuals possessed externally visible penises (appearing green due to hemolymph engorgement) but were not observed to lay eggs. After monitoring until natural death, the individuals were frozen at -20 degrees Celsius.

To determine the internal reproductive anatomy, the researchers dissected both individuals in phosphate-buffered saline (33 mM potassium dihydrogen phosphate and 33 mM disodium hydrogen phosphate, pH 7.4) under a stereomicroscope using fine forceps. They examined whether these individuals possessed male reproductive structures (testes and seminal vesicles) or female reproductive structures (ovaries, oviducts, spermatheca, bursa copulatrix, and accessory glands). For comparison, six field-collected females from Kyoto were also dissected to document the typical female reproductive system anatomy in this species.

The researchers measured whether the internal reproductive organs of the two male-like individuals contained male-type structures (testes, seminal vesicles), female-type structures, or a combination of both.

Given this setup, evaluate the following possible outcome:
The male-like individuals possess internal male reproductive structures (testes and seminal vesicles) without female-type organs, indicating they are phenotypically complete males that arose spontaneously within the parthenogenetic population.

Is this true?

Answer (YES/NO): NO